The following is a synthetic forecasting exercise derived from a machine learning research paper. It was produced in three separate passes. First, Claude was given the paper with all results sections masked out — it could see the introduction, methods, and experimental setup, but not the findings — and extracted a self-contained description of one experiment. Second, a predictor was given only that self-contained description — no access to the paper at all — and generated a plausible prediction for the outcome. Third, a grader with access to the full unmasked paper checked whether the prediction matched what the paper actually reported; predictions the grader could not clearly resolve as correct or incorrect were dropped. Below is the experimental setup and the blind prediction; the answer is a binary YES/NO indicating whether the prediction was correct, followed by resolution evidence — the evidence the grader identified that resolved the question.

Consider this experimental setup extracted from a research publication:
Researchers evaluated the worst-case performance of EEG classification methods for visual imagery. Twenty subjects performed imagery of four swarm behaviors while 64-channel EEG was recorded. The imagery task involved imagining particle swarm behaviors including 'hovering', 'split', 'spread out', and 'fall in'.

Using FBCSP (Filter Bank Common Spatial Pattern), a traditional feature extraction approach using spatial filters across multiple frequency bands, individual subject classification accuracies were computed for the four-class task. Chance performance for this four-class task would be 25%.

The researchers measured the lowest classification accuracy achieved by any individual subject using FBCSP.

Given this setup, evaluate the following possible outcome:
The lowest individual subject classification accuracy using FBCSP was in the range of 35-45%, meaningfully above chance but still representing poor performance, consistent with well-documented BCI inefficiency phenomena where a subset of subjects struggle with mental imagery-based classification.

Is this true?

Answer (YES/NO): NO